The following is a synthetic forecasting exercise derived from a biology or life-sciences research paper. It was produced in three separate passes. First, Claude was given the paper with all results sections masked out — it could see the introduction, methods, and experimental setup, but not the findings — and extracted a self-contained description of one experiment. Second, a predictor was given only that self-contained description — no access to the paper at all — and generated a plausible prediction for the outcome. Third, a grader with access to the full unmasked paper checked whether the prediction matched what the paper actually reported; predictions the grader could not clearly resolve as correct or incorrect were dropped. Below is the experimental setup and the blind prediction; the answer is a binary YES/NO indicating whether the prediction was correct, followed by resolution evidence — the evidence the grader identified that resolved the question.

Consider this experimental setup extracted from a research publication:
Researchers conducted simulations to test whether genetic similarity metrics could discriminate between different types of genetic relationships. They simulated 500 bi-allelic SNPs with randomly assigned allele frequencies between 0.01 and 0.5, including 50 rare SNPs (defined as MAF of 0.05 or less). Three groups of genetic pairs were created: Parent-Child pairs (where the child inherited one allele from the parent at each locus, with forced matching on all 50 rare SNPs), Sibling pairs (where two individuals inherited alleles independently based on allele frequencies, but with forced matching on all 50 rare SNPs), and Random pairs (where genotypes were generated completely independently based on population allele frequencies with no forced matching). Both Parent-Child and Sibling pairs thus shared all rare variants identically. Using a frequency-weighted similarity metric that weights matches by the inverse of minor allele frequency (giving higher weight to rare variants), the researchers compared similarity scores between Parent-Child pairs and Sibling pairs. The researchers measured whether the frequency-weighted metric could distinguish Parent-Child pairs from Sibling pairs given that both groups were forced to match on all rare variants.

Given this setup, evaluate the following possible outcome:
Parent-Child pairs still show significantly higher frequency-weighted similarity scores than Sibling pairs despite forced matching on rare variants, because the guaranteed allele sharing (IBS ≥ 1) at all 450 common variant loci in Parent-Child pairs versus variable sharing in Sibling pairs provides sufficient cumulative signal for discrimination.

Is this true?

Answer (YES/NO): YES